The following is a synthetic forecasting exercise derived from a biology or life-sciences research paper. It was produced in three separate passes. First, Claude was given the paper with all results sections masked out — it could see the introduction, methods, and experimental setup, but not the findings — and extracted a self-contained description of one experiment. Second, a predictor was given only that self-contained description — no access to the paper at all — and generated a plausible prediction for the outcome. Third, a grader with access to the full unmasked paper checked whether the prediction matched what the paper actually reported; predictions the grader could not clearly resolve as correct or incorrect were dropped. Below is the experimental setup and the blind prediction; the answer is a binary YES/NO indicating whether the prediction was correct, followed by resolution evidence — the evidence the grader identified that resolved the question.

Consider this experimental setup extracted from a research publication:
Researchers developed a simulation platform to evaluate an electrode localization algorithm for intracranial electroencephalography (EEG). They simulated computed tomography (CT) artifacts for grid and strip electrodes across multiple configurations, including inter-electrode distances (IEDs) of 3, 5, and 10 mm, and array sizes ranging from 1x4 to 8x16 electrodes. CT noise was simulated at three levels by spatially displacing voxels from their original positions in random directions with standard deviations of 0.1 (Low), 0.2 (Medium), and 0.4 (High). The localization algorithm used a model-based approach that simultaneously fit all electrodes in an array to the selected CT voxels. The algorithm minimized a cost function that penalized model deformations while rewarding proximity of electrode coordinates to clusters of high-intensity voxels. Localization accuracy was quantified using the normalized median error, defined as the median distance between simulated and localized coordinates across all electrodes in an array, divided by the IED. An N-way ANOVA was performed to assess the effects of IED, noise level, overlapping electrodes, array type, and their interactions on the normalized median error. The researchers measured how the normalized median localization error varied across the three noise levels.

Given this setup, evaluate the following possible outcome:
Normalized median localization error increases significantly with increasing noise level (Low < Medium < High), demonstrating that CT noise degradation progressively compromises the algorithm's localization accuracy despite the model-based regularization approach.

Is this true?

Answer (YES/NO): YES